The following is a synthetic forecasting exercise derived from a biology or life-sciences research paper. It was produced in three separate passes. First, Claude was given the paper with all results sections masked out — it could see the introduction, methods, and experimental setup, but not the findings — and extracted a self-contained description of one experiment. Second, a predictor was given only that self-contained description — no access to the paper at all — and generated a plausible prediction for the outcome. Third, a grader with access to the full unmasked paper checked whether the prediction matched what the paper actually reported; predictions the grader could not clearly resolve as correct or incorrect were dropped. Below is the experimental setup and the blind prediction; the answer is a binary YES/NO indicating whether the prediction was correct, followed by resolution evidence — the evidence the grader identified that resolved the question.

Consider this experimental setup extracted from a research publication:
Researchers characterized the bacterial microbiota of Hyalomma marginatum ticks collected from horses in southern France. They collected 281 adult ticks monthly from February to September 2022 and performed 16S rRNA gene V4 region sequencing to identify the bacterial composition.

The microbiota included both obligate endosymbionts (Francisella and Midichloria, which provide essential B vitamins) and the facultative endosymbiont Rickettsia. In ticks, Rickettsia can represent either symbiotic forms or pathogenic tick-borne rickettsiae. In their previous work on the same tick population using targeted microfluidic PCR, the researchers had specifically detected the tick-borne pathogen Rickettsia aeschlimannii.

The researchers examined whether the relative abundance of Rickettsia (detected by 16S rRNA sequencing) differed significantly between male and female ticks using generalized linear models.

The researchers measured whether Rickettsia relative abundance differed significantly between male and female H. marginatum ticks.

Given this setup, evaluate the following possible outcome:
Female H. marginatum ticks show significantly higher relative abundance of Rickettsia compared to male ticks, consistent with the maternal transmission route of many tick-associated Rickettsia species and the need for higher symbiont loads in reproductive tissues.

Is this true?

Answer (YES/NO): NO